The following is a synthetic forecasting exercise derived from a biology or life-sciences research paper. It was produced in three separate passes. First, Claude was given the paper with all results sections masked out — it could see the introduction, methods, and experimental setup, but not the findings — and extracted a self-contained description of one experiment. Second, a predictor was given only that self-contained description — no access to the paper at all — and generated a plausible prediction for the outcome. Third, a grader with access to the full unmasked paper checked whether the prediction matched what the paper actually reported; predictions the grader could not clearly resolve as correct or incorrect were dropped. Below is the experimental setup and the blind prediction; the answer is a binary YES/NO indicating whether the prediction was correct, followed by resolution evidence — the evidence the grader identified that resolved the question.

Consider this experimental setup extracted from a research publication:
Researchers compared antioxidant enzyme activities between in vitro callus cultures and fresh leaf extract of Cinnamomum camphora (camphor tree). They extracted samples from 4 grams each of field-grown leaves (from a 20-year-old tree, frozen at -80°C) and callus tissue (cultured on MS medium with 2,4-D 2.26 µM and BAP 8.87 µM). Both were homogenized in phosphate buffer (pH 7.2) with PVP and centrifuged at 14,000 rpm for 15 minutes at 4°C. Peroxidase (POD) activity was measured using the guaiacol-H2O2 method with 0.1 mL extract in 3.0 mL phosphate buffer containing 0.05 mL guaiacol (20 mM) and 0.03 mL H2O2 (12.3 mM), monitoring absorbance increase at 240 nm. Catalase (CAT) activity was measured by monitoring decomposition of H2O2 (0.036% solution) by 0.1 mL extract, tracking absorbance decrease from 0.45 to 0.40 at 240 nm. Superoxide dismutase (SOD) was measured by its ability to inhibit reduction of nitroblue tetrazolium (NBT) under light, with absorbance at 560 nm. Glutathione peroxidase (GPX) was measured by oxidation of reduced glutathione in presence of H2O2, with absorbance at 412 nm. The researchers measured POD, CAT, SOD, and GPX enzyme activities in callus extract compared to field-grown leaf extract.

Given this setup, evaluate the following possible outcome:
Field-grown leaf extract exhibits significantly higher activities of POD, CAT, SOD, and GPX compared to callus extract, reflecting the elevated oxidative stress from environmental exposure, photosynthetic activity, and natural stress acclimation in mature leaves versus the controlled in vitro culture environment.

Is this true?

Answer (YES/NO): NO